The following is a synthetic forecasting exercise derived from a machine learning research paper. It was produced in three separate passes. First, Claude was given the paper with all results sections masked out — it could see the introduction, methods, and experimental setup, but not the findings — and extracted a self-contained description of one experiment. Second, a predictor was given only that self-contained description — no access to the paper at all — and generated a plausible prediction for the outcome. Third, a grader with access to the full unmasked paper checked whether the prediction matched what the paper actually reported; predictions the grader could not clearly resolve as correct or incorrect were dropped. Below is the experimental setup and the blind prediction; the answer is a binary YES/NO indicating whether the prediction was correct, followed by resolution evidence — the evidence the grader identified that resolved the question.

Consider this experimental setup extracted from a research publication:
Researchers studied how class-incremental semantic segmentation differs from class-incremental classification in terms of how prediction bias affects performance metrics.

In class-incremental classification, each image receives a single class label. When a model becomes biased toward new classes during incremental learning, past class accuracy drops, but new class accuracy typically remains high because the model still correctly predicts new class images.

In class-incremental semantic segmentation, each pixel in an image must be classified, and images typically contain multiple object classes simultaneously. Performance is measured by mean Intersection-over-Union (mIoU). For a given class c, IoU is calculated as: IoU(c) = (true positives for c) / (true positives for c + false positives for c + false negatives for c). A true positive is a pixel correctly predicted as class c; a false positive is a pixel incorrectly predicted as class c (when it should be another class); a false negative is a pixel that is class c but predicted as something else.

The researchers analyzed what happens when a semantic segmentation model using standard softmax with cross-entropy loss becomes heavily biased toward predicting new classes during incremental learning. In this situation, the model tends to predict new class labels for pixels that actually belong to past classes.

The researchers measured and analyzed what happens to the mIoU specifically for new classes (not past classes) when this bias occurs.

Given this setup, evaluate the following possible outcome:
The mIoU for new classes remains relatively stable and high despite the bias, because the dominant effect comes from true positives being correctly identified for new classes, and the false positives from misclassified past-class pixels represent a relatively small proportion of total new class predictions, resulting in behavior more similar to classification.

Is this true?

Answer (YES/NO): NO